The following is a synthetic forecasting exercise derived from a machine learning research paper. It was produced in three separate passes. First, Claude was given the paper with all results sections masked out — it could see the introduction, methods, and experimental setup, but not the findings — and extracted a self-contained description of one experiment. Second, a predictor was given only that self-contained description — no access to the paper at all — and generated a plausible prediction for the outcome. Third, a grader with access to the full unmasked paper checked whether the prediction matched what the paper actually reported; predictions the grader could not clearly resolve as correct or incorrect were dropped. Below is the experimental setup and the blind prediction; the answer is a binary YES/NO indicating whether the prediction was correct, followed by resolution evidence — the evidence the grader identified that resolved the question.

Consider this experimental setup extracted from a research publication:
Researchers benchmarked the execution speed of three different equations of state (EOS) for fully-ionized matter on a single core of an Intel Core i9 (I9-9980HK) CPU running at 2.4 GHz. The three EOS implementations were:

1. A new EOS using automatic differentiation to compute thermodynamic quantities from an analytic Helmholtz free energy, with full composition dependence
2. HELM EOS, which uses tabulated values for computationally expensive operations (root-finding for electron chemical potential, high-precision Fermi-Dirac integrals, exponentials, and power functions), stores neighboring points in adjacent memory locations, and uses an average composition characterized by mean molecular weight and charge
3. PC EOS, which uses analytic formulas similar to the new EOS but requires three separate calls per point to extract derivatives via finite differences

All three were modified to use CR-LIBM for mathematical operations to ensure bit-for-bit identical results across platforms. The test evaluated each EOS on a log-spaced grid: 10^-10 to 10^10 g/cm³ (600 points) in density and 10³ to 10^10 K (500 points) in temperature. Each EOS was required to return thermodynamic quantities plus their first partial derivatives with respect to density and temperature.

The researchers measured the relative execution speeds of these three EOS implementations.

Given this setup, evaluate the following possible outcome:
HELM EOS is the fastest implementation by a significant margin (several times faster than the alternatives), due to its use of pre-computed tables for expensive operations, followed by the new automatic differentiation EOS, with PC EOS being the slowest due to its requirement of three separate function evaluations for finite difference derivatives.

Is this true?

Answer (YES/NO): NO